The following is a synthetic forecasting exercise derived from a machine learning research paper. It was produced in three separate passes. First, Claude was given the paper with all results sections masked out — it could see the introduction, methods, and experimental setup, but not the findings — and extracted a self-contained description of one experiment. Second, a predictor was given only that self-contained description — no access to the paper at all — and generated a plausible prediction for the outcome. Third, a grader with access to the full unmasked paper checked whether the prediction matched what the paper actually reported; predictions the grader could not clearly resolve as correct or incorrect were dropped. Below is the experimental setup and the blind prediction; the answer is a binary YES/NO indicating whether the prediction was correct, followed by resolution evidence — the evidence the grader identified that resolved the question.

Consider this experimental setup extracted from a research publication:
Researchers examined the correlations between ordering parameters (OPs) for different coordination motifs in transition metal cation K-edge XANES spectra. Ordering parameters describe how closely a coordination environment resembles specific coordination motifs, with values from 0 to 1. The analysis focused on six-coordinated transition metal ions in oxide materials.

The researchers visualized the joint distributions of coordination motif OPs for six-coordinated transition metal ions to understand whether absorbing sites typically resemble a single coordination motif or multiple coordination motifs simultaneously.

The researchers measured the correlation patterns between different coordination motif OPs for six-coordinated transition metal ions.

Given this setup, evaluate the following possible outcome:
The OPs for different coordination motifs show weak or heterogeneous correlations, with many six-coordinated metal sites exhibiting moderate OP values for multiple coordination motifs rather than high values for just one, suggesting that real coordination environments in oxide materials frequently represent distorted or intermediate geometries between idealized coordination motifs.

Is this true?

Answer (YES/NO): NO